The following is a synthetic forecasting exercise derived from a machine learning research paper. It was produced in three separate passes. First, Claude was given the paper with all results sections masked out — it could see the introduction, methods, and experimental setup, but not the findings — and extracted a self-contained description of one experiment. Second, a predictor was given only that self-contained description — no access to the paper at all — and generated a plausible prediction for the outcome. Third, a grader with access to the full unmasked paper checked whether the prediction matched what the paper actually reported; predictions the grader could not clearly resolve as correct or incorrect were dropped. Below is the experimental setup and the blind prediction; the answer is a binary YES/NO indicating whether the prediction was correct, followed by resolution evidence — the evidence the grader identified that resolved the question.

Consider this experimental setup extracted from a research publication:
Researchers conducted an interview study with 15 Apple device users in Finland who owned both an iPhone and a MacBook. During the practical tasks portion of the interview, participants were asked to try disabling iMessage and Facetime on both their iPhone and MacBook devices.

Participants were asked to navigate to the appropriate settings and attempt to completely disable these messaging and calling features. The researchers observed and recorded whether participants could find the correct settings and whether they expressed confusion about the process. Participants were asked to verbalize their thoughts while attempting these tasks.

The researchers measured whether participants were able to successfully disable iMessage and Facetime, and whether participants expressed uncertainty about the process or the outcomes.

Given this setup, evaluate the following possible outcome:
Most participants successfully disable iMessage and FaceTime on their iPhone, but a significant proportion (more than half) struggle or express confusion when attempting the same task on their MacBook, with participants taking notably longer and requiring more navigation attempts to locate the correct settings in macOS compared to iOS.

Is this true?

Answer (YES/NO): NO